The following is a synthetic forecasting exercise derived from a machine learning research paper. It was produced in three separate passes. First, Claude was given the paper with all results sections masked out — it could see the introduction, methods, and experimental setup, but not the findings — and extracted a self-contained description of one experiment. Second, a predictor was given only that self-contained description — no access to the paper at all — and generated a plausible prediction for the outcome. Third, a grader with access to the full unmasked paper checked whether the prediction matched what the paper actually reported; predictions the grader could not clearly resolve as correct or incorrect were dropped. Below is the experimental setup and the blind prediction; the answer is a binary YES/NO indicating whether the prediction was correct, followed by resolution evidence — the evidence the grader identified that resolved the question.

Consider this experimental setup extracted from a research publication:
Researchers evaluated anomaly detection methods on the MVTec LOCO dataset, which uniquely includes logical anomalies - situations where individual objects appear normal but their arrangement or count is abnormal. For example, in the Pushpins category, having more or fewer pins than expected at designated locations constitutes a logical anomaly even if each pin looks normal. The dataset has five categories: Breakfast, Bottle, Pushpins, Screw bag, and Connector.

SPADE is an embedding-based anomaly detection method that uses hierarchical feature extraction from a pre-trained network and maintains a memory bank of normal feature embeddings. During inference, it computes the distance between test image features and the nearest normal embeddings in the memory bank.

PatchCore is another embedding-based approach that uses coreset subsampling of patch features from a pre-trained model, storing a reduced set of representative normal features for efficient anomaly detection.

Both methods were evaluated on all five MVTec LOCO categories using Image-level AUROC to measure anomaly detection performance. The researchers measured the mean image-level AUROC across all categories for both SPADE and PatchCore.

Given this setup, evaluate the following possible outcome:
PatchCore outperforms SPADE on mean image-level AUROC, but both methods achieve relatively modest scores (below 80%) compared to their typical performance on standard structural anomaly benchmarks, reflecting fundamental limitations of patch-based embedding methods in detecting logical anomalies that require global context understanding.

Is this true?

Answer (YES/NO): YES